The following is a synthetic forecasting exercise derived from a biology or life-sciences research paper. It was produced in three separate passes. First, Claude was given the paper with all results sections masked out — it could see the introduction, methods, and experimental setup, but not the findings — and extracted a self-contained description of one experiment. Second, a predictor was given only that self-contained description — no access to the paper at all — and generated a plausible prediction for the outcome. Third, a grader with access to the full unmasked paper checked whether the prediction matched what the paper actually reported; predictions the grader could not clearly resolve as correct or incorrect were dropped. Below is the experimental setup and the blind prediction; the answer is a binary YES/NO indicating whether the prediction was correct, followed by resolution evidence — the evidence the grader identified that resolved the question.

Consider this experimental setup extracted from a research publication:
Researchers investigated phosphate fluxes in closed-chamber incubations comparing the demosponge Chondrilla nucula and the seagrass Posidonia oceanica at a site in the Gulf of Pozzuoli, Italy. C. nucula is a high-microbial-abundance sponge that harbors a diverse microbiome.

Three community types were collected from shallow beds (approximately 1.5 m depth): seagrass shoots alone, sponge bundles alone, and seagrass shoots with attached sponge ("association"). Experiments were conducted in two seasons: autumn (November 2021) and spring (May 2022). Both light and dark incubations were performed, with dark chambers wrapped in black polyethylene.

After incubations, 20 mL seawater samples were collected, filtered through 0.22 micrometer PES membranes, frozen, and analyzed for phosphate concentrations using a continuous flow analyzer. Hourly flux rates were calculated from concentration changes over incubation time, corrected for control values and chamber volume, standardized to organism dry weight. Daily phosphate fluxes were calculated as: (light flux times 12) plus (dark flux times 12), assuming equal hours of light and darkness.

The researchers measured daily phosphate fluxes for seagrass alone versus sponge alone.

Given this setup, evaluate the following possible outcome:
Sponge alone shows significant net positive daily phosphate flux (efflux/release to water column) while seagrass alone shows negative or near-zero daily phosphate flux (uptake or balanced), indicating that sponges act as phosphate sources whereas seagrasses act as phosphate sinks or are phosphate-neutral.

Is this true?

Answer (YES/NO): NO